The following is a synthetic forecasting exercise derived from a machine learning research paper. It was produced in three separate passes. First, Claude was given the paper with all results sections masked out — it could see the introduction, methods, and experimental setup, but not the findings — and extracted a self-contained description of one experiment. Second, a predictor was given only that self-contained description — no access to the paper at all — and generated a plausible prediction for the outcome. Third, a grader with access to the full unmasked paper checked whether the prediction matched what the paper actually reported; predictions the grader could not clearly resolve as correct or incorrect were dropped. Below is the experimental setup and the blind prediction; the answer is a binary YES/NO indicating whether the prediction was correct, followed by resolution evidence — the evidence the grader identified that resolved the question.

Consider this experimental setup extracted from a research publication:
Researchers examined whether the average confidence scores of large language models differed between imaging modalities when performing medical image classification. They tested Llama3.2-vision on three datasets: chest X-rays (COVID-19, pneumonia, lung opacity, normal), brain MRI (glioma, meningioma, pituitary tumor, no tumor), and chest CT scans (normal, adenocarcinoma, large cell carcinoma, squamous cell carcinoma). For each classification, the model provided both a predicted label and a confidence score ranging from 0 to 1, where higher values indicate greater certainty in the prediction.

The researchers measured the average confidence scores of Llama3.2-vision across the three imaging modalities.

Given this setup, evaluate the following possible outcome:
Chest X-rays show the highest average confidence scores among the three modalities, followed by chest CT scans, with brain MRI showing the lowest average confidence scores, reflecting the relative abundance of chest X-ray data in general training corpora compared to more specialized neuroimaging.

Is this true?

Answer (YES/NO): NO